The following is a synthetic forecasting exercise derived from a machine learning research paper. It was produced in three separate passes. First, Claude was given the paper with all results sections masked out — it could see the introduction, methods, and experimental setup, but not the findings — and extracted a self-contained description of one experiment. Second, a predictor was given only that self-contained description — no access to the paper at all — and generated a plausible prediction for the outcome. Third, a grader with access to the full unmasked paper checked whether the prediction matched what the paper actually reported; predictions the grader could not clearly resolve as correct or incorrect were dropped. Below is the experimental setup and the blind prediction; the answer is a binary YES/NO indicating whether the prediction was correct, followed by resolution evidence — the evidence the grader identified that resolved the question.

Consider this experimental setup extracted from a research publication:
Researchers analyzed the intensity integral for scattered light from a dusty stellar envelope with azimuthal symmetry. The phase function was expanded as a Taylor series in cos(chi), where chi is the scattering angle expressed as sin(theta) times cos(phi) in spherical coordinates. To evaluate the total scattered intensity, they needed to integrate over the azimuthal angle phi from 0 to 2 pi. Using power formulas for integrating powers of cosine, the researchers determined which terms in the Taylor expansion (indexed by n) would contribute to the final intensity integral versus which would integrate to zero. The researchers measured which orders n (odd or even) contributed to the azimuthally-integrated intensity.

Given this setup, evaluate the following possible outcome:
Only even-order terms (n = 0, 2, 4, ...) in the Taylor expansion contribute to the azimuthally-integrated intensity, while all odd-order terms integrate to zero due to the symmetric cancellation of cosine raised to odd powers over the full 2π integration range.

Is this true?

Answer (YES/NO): YES